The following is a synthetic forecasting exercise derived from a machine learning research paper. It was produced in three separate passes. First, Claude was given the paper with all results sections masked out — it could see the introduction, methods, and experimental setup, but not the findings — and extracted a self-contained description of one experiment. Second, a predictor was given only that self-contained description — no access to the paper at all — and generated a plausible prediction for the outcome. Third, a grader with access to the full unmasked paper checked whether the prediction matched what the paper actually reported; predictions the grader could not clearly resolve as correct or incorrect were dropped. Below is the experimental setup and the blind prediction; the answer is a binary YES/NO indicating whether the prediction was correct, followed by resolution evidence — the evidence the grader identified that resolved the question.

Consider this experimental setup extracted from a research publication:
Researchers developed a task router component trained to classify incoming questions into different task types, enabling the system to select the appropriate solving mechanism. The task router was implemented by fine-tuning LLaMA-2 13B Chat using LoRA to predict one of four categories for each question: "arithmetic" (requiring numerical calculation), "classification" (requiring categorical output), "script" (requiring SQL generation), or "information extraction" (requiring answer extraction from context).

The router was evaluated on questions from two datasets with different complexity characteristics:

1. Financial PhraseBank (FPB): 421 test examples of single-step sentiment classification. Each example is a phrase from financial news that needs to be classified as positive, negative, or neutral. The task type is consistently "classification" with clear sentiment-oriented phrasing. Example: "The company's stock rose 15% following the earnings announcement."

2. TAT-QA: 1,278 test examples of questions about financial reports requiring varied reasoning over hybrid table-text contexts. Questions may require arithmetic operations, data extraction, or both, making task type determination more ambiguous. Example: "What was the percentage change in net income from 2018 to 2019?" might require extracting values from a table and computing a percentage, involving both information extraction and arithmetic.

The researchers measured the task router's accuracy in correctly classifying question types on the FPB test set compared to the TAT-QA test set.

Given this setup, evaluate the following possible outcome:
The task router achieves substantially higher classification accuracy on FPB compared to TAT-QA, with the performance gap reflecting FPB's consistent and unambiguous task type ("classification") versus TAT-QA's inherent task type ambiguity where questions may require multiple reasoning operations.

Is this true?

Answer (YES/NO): YES